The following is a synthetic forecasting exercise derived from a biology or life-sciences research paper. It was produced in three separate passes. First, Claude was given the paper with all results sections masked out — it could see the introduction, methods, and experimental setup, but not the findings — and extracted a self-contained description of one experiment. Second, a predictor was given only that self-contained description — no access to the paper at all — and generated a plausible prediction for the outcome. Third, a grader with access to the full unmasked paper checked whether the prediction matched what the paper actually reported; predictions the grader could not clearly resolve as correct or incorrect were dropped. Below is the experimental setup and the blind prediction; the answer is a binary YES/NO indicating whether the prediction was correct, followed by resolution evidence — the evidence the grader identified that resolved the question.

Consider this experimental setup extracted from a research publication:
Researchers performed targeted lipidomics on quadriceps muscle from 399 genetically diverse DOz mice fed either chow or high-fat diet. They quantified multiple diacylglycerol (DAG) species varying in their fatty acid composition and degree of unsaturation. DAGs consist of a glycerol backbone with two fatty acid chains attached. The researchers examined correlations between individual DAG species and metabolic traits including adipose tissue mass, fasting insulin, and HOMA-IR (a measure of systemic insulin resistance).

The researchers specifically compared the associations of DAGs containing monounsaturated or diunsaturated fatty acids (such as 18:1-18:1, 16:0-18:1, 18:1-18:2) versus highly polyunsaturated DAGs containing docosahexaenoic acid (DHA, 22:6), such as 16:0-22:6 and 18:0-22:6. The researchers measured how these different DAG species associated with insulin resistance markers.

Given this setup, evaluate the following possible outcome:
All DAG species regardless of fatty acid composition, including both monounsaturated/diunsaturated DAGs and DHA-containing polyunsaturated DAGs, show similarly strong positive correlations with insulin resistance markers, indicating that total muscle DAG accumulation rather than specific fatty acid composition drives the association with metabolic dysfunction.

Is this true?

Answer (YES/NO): NO